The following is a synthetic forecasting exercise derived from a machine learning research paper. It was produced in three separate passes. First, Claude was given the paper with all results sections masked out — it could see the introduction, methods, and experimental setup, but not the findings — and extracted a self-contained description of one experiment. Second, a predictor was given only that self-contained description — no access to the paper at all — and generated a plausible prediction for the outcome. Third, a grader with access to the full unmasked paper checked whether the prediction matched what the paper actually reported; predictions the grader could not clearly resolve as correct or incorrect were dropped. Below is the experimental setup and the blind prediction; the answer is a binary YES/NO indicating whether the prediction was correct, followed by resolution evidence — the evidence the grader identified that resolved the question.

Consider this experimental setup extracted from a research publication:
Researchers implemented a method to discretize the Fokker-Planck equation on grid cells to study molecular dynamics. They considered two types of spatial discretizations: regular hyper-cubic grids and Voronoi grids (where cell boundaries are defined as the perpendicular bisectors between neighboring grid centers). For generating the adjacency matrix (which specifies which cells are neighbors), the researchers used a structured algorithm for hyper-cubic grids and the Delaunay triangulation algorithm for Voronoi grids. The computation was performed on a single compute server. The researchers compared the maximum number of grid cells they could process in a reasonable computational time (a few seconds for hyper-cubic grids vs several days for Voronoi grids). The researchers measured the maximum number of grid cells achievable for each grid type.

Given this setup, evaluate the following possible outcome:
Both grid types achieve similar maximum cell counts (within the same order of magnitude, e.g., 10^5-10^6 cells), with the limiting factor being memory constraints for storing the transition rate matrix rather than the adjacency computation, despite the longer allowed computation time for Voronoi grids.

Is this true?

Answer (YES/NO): NO